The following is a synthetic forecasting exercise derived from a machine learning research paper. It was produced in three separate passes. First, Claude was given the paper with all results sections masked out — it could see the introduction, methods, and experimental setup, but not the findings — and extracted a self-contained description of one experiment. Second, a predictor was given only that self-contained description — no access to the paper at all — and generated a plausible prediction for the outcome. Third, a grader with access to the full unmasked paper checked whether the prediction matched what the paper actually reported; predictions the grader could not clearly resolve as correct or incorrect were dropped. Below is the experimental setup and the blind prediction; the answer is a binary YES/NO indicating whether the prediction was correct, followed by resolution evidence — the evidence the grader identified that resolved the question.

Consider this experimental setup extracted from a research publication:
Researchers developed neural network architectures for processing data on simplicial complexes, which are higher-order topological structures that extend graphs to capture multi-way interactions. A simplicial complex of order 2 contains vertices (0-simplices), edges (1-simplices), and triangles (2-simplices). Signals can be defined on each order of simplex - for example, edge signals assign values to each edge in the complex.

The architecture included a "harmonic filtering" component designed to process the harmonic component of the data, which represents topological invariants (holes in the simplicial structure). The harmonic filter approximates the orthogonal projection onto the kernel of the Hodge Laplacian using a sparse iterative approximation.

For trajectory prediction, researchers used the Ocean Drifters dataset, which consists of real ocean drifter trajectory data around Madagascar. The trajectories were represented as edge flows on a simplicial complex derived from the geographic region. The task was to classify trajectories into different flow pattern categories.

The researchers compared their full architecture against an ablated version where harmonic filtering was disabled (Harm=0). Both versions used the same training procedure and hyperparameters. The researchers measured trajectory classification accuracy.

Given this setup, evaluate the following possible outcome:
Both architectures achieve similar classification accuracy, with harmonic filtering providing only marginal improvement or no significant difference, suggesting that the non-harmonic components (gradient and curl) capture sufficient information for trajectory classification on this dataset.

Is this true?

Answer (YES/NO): NO